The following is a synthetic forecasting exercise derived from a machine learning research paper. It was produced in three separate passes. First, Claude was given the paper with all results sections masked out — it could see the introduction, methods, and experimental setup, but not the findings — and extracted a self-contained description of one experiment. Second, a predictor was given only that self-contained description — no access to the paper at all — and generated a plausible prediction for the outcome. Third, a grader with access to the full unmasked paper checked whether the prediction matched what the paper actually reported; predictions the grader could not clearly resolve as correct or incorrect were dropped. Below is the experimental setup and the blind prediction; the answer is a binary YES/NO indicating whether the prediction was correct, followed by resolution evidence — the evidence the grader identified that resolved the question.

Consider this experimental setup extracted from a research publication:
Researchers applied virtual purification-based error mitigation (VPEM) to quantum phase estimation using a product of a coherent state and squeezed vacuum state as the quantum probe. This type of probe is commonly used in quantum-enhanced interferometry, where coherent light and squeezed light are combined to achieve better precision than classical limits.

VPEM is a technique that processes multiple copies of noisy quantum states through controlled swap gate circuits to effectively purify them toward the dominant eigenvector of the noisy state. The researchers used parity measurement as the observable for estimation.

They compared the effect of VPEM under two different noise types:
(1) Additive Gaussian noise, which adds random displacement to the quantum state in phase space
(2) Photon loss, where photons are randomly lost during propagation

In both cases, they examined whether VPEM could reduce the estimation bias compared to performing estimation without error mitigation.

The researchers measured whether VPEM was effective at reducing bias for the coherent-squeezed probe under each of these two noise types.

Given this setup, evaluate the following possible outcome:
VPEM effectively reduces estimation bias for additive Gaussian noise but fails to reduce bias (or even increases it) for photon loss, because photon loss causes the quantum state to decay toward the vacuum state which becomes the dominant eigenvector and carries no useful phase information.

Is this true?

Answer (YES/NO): NO